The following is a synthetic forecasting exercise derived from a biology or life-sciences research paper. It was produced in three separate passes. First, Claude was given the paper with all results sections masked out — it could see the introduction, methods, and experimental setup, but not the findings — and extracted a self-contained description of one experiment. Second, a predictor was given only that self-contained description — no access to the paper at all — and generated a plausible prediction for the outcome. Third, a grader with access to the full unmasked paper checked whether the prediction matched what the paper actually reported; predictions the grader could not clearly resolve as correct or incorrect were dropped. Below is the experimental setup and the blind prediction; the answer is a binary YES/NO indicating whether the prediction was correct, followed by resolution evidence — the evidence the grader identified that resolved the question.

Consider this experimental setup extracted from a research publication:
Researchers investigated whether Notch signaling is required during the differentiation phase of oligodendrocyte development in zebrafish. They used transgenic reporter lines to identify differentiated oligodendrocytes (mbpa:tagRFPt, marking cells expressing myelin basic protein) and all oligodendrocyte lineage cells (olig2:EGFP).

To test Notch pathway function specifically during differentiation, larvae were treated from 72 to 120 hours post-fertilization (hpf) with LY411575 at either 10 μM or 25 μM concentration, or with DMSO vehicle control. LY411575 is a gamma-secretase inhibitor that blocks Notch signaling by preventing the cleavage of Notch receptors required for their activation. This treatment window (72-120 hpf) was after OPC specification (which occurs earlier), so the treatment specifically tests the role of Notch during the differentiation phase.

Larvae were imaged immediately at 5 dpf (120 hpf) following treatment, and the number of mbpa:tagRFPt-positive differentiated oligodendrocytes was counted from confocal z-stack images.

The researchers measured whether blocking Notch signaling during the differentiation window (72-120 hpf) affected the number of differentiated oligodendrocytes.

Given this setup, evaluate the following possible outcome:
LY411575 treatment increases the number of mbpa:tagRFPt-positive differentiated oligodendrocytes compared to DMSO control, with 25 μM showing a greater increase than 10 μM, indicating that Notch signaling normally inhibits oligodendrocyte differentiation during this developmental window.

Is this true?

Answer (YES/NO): NO